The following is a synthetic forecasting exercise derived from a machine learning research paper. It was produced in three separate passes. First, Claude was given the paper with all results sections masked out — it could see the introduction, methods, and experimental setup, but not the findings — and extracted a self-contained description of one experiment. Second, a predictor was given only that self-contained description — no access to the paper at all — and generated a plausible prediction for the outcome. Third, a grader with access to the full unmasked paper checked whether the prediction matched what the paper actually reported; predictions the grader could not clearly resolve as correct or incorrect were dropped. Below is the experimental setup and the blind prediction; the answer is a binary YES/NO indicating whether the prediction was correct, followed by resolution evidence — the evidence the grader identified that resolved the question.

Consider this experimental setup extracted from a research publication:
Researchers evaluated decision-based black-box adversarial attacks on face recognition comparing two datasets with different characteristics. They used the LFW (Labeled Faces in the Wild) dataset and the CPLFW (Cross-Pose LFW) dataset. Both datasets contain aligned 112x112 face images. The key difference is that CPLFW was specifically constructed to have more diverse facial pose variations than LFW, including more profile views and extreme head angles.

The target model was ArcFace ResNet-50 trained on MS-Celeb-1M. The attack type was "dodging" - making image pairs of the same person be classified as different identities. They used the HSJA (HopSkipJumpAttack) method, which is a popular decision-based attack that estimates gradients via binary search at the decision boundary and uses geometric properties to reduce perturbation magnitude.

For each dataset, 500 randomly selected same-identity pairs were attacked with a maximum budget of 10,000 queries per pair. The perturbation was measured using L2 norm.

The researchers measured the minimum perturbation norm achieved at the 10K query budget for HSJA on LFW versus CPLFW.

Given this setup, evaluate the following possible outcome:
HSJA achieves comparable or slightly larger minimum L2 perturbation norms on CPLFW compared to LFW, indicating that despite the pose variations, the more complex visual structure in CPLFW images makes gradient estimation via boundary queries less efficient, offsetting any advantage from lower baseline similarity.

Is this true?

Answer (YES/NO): NO